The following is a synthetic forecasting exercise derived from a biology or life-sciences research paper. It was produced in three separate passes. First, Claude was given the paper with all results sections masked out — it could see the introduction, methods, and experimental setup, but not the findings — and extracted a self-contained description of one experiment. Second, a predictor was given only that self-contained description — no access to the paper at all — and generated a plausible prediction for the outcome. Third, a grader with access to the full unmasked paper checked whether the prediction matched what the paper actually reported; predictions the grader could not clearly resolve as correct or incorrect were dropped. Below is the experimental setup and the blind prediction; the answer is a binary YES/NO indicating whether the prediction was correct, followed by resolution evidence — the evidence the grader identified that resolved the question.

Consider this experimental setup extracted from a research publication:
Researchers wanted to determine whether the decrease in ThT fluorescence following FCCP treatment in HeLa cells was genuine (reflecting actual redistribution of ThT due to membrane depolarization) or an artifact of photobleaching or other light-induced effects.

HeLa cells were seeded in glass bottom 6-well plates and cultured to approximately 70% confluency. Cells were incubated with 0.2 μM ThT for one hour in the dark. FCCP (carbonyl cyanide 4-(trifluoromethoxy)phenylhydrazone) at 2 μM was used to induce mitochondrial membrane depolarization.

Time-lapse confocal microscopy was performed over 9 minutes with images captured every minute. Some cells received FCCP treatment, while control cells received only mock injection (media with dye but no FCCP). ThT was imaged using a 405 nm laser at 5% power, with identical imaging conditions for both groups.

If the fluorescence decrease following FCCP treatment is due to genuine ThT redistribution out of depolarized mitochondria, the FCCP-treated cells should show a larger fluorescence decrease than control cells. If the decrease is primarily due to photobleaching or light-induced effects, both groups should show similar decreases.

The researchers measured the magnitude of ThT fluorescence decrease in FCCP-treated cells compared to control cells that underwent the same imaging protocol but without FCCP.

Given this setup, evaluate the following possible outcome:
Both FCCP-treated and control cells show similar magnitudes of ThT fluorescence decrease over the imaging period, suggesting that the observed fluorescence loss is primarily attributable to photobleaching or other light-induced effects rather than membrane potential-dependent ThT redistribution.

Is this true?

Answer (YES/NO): NO